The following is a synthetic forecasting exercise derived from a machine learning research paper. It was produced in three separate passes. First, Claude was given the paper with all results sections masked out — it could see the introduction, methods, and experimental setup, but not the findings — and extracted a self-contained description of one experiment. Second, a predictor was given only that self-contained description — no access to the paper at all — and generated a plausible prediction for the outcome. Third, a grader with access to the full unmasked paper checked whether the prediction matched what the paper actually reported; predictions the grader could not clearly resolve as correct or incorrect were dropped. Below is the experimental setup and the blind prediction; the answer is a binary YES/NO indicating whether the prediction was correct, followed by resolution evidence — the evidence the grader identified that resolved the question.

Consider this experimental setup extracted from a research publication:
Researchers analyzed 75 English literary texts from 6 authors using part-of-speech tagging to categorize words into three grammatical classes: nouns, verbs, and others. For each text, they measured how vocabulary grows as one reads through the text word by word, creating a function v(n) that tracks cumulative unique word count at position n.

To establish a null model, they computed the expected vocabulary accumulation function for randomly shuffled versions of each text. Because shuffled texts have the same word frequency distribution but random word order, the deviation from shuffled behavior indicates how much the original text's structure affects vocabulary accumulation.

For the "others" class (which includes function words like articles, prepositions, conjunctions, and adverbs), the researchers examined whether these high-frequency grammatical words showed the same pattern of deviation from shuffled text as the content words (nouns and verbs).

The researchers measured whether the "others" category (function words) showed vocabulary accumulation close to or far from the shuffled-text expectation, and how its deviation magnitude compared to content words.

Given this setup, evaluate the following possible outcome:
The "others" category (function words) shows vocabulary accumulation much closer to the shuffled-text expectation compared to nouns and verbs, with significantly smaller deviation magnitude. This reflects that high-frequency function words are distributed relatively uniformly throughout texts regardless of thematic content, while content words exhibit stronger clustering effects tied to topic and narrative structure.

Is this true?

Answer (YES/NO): YES